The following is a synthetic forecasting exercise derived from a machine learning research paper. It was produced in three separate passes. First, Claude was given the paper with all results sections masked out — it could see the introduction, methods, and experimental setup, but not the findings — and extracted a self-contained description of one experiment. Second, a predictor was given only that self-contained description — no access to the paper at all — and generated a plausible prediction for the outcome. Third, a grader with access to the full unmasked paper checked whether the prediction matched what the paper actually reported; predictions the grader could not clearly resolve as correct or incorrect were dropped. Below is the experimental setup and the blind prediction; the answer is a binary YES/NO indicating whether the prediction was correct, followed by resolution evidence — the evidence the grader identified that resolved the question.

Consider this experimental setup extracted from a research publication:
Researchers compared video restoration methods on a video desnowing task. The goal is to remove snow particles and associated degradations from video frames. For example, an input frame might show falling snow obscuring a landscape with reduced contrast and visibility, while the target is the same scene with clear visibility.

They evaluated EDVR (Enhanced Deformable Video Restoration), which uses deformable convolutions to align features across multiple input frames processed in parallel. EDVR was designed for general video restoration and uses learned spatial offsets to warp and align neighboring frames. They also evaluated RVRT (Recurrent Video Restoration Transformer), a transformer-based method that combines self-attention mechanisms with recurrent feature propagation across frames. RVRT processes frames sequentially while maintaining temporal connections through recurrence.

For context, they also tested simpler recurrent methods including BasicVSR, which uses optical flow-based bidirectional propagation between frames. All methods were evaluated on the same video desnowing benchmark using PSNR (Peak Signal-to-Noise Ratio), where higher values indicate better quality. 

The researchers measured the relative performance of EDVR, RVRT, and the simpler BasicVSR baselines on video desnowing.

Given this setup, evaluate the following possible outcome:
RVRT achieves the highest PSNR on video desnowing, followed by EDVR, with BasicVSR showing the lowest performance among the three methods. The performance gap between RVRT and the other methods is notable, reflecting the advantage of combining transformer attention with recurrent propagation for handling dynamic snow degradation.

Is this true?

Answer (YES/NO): NO